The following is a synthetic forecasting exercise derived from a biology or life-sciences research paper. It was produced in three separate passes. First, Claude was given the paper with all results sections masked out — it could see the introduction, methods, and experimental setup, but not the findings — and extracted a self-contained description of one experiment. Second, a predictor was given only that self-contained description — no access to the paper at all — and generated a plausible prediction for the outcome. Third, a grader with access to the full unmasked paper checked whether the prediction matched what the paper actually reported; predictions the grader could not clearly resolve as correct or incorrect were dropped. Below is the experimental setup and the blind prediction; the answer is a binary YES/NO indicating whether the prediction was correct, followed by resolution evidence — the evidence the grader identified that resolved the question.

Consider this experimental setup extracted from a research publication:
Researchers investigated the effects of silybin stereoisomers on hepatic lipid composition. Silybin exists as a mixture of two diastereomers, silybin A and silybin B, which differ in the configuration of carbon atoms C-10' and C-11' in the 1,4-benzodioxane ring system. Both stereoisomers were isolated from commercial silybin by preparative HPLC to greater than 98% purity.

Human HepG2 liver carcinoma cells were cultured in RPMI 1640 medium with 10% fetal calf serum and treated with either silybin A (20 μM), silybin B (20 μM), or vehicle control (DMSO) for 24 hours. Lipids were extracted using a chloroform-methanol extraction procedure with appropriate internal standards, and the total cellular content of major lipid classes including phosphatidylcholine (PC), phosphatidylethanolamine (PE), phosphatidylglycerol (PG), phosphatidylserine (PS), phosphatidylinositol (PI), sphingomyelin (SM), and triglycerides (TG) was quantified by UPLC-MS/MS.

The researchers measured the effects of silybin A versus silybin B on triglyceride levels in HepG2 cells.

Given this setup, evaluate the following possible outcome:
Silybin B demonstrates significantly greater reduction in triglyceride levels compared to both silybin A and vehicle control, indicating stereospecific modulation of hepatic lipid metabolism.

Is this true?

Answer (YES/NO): NO